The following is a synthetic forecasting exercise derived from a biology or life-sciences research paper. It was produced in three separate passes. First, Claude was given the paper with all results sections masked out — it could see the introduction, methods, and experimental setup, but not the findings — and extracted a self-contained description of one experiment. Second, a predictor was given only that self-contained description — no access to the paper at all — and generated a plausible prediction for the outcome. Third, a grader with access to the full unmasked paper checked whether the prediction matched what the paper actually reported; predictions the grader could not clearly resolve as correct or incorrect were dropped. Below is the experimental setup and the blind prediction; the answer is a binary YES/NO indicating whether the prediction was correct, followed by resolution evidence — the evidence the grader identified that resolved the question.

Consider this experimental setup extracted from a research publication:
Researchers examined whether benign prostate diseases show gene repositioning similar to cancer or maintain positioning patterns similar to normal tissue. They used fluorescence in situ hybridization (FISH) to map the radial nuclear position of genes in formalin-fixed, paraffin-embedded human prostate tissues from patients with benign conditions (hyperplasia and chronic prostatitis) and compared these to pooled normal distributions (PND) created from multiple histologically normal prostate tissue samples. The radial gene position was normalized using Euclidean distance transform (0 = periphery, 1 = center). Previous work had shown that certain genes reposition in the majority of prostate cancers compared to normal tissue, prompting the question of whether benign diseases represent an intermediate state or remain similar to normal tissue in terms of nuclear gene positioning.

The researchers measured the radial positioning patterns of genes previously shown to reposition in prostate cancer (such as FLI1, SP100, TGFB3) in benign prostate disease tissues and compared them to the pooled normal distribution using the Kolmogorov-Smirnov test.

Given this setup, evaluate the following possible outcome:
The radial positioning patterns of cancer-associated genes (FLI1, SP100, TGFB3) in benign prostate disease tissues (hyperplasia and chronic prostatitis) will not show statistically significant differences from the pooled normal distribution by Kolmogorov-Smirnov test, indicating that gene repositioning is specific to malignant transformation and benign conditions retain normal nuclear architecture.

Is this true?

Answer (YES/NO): NO